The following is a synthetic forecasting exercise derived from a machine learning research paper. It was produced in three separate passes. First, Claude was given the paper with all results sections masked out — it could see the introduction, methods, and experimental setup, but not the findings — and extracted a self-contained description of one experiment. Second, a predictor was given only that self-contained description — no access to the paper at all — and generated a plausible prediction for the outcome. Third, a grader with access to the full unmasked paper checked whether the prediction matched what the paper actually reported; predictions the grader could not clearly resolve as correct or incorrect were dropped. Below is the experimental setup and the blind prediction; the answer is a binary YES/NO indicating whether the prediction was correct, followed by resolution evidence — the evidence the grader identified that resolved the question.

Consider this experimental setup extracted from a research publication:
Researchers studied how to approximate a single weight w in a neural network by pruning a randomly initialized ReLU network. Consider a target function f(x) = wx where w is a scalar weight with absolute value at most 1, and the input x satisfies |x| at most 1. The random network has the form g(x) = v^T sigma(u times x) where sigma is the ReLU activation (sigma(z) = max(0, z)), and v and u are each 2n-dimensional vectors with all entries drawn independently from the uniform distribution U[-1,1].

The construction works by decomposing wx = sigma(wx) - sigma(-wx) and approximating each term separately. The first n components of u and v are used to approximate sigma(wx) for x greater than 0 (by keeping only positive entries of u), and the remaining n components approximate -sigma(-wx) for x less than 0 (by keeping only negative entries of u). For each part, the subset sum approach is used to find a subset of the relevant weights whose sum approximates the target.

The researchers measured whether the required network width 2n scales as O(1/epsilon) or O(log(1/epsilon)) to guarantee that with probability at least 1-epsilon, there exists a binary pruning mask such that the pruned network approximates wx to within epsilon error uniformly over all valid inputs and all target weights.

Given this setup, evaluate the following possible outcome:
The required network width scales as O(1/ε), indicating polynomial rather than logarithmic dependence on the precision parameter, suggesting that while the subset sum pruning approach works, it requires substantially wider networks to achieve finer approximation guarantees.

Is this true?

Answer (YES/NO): NO